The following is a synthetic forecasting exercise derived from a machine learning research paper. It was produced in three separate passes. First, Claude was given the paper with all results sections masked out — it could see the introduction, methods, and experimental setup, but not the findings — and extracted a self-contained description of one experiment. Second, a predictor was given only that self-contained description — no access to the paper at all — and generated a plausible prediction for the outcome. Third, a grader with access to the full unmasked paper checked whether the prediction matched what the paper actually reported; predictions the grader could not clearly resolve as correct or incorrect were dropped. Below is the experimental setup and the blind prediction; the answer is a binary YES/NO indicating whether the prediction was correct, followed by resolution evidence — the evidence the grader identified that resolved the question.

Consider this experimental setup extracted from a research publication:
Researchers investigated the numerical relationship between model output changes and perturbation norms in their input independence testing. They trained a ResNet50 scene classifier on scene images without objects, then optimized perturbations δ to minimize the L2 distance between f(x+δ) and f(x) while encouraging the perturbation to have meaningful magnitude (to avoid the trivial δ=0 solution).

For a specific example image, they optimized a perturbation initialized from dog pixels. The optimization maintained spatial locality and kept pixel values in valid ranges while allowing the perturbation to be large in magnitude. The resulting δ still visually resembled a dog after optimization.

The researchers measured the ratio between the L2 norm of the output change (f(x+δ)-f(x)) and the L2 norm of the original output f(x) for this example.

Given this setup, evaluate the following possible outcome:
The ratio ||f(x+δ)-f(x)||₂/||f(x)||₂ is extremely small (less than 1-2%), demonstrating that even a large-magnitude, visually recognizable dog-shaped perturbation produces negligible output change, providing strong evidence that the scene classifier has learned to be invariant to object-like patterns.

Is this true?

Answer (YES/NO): YES